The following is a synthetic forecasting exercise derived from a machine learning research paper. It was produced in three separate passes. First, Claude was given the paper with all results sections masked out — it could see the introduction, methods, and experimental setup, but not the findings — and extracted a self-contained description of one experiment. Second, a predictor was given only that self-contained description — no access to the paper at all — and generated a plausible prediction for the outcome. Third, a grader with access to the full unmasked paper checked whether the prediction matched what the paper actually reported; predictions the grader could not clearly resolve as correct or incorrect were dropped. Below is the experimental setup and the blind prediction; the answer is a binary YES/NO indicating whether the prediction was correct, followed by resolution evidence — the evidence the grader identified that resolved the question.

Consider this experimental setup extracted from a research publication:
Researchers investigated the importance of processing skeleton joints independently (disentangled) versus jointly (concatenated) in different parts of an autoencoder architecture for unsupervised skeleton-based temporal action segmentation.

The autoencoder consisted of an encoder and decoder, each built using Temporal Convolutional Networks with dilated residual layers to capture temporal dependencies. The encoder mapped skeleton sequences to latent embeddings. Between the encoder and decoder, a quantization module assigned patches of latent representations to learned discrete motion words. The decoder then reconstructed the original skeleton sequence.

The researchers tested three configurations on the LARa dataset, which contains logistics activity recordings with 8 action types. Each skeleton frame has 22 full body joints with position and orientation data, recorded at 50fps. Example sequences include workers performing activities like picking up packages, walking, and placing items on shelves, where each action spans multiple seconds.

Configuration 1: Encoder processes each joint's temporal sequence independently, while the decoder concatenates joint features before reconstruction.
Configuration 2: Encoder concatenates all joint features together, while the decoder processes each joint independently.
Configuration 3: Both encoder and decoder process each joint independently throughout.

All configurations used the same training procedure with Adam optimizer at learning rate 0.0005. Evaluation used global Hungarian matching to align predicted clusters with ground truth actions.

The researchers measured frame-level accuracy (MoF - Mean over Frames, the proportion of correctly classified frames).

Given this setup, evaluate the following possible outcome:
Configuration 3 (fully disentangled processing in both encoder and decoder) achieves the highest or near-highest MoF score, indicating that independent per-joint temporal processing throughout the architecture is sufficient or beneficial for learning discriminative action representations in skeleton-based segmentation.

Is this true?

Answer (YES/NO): YES